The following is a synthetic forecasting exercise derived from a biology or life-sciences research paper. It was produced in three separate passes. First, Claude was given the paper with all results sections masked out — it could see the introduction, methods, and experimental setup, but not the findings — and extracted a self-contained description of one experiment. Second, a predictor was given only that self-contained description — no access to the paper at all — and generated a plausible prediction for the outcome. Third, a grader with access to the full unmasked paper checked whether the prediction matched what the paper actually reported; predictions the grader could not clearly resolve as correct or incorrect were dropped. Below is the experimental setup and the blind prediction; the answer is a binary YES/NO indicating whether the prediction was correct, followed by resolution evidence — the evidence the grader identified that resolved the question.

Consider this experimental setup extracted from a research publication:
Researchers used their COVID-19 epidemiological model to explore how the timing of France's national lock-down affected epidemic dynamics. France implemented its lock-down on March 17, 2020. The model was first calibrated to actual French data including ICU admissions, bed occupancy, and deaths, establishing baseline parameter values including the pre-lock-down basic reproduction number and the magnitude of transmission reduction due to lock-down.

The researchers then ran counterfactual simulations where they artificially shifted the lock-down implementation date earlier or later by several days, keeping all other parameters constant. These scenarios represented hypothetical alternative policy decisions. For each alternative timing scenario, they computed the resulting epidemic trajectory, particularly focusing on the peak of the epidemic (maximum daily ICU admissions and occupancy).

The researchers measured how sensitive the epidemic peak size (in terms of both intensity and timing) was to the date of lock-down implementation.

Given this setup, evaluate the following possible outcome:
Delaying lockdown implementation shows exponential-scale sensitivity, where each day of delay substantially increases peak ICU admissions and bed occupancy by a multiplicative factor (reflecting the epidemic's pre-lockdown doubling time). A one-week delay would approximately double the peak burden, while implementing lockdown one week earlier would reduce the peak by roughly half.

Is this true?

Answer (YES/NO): NO